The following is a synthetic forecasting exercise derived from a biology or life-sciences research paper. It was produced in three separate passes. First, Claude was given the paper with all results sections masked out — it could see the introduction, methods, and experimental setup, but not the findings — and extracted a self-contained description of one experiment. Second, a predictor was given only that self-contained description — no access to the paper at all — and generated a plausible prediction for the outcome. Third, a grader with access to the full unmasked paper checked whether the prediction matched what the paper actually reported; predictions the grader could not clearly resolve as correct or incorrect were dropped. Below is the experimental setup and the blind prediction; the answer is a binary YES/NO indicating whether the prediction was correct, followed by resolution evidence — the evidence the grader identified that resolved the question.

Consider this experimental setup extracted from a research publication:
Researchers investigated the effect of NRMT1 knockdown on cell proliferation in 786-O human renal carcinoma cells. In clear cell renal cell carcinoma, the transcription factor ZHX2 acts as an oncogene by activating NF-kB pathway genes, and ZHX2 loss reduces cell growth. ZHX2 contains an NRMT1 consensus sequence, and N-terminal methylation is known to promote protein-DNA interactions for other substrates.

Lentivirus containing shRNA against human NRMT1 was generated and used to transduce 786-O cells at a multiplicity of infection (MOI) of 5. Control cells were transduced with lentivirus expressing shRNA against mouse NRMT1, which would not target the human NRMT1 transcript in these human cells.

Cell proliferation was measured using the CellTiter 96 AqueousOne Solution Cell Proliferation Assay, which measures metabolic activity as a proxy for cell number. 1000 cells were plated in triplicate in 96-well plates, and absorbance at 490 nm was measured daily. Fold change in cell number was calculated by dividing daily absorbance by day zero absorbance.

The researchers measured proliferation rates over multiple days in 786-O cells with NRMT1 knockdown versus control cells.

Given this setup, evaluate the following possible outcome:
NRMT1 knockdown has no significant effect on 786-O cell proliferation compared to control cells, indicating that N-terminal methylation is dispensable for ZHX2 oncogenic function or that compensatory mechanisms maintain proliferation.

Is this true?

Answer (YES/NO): NO